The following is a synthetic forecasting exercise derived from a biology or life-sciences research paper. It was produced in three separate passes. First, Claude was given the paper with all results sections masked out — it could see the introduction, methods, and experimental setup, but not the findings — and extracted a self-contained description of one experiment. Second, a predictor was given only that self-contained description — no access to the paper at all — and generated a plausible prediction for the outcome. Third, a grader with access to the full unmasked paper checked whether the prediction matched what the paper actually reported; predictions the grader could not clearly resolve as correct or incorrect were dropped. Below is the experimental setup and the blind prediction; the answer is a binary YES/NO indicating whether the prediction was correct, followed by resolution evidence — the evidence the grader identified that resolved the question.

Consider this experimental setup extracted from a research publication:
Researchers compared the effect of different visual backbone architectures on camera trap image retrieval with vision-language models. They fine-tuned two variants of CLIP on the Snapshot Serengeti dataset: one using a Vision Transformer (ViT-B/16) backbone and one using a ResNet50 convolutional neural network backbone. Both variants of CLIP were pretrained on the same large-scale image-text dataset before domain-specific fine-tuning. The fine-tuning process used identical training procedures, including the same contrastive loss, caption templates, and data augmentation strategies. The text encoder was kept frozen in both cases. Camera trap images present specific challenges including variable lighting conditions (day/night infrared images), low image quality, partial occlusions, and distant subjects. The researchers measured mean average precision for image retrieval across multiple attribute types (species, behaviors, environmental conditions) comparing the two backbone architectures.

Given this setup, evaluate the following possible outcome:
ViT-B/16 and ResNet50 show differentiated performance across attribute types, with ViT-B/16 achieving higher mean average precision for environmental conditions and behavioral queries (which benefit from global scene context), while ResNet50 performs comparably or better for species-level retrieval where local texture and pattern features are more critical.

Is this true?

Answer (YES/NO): NO